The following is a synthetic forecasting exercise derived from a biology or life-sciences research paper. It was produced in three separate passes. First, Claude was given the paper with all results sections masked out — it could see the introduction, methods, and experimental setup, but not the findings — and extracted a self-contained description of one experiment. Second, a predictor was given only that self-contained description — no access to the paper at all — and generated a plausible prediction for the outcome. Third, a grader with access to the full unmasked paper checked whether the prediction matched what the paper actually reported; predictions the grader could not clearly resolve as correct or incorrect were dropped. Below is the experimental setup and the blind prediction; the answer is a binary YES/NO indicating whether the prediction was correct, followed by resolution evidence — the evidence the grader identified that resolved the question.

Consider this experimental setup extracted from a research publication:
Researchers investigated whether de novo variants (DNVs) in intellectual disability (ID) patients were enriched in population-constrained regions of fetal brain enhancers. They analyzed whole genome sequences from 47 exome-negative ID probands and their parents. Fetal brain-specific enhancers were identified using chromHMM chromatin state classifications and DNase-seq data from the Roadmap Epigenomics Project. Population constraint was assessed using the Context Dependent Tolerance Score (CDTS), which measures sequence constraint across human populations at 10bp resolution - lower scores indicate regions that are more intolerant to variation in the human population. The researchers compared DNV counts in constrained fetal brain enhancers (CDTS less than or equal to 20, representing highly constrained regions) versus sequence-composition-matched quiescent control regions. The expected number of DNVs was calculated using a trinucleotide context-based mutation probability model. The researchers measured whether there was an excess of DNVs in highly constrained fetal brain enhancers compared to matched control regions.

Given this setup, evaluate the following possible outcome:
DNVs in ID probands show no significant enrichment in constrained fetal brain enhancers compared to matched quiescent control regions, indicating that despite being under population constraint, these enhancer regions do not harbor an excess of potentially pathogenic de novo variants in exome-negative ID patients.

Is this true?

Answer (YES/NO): NO